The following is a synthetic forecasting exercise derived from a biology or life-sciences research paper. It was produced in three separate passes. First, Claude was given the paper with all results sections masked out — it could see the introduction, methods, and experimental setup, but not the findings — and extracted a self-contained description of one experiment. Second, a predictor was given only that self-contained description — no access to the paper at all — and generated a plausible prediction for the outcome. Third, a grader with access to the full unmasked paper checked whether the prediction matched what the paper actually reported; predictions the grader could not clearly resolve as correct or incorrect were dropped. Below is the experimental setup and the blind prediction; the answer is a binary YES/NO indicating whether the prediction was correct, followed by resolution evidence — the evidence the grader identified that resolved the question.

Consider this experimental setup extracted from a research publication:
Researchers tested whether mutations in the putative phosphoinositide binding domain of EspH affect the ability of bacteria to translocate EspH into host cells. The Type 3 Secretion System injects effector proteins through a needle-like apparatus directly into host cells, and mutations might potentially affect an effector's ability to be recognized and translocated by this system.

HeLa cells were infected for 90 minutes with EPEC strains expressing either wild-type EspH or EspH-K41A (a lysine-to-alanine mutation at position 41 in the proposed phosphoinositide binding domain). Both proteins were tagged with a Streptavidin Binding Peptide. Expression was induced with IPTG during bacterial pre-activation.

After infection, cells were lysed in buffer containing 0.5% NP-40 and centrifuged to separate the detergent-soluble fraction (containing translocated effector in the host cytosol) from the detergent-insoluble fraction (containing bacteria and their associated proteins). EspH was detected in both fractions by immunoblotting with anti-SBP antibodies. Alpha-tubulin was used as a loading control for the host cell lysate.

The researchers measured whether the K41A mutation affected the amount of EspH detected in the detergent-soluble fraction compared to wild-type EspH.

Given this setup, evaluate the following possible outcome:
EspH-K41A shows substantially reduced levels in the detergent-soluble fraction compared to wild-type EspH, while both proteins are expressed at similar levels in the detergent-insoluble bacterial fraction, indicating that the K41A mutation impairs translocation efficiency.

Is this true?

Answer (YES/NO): NO